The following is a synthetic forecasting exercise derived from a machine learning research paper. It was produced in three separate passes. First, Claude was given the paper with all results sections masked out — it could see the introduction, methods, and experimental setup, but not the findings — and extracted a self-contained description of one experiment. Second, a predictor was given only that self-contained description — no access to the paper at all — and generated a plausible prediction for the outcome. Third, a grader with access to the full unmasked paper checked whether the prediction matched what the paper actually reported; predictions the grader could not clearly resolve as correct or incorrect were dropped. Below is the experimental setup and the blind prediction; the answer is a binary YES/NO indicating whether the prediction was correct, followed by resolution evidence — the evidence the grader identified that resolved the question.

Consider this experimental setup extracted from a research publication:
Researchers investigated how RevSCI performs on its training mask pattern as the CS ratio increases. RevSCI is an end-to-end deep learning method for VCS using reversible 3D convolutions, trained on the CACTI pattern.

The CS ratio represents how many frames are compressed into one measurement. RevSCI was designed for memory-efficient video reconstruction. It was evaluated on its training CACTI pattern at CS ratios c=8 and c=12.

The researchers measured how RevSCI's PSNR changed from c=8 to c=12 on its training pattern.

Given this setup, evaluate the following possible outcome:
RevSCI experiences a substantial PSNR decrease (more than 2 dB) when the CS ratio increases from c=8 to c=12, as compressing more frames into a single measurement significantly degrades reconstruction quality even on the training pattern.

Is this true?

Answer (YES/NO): YES